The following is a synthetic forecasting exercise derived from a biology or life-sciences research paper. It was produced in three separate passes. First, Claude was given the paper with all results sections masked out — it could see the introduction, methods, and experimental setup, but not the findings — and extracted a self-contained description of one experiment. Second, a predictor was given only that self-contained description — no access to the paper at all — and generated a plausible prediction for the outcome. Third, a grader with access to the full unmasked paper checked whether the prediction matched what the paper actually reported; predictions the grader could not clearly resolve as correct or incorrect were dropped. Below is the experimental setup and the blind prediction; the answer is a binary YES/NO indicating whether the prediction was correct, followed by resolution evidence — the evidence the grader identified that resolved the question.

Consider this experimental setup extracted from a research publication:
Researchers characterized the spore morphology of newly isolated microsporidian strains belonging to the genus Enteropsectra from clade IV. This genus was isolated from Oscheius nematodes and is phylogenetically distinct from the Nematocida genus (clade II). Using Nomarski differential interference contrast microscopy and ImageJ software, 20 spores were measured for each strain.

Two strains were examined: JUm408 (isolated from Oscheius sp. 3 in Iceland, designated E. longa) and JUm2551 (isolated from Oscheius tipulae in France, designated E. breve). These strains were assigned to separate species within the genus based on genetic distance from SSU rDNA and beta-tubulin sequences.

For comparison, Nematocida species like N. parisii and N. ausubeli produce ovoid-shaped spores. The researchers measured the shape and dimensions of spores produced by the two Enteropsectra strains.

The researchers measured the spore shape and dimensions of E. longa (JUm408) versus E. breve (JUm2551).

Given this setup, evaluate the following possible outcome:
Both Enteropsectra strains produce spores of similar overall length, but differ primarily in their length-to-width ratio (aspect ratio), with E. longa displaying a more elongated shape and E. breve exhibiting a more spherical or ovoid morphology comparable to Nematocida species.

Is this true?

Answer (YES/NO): NO